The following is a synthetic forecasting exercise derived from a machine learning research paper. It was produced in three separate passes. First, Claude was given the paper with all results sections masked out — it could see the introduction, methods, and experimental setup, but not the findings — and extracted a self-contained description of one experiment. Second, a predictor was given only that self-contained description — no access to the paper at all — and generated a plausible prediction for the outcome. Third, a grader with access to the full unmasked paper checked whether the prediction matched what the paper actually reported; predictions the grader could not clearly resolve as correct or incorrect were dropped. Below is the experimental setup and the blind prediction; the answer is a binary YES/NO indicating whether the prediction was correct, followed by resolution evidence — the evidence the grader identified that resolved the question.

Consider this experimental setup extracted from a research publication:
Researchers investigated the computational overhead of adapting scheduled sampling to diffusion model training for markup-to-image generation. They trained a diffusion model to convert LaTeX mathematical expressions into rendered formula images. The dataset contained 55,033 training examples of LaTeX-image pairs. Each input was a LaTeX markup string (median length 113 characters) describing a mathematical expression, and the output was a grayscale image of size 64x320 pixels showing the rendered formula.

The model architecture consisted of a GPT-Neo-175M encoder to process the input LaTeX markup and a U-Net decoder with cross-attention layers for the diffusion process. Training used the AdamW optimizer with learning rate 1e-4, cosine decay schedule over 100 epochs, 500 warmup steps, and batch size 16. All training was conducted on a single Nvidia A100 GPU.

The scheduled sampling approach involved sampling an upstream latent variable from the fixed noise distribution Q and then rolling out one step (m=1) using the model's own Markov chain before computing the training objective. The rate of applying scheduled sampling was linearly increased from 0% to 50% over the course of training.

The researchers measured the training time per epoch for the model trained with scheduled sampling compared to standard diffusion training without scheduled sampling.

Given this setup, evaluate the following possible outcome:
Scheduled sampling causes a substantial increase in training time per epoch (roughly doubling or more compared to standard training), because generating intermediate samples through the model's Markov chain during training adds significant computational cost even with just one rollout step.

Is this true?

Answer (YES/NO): NO